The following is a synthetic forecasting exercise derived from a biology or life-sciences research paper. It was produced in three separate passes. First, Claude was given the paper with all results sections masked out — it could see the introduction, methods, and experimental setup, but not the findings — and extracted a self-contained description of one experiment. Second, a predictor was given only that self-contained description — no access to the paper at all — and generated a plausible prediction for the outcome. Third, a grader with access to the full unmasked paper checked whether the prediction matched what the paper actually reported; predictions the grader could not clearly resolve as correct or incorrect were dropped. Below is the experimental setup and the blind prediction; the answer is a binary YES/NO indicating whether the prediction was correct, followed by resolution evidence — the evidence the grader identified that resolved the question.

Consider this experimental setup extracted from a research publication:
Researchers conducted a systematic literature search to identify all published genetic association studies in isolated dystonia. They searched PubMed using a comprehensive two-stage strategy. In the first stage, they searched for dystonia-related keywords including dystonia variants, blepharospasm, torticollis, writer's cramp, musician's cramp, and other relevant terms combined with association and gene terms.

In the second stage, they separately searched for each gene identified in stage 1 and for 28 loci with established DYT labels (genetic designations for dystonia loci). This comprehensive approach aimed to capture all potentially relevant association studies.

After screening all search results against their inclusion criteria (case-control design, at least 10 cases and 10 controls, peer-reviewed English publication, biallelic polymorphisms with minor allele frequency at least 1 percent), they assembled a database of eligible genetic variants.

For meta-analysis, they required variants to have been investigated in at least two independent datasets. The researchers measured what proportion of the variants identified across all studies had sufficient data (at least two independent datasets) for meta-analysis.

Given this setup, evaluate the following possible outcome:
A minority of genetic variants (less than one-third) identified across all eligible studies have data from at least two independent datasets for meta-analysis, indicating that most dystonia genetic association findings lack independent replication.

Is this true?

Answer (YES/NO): YES